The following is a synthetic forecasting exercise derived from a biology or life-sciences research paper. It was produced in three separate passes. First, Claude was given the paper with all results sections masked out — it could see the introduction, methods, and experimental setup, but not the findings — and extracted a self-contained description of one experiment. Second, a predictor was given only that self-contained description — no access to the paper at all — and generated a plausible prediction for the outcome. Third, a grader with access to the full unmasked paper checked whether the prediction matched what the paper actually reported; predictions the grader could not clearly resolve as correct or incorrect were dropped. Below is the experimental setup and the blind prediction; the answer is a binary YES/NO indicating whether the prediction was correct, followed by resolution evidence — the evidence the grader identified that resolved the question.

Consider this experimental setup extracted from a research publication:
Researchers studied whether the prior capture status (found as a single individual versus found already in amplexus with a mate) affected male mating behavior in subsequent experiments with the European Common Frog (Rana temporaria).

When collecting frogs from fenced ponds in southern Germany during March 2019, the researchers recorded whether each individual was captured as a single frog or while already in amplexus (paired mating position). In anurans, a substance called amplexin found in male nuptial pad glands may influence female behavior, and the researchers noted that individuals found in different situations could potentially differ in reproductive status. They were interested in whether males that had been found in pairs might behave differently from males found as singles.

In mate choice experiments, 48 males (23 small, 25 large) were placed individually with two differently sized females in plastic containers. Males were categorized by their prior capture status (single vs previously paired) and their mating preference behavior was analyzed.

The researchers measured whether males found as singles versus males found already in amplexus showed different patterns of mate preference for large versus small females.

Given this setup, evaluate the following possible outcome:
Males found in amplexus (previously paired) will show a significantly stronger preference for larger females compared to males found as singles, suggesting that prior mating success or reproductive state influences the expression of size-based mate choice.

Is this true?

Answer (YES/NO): NO